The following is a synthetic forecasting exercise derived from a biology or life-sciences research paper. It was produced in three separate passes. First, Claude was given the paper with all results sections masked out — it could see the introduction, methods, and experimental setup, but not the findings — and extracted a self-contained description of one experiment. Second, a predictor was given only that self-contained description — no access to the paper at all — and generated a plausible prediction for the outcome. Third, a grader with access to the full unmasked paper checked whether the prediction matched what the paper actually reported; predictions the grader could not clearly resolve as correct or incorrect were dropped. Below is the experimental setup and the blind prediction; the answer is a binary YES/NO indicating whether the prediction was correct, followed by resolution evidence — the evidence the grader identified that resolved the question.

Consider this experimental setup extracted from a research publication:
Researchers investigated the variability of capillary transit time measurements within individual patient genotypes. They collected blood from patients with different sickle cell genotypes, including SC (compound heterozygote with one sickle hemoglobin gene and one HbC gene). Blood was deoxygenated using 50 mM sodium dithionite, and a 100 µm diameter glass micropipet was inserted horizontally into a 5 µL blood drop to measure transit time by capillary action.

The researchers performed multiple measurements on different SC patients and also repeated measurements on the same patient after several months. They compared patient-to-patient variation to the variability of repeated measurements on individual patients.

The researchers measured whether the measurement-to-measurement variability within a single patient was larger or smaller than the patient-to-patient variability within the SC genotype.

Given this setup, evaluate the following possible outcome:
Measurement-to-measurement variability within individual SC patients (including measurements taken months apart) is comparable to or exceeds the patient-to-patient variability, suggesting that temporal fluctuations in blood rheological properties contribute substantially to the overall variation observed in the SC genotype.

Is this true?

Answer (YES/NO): NO